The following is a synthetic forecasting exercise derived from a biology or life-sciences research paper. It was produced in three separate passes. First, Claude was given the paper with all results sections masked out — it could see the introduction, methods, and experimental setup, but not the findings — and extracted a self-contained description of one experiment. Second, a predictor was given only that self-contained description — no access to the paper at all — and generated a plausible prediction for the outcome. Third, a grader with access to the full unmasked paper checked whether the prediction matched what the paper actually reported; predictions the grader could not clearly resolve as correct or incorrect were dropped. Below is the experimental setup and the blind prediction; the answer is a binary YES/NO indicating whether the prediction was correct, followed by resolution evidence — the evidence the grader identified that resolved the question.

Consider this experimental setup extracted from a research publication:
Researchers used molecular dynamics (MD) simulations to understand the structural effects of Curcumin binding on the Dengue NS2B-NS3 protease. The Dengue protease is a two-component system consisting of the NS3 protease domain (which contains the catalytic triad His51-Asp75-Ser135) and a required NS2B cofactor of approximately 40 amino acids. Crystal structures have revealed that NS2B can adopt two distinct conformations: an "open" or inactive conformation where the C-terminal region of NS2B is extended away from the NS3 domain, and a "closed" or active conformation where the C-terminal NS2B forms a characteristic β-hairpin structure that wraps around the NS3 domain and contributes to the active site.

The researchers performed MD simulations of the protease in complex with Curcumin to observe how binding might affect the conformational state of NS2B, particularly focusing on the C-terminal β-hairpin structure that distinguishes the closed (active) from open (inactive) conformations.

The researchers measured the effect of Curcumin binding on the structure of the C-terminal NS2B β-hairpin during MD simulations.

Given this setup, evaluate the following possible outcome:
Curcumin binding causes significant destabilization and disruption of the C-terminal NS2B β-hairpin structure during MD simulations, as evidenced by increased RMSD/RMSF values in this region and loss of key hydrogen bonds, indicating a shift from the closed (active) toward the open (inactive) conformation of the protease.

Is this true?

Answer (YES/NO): YES